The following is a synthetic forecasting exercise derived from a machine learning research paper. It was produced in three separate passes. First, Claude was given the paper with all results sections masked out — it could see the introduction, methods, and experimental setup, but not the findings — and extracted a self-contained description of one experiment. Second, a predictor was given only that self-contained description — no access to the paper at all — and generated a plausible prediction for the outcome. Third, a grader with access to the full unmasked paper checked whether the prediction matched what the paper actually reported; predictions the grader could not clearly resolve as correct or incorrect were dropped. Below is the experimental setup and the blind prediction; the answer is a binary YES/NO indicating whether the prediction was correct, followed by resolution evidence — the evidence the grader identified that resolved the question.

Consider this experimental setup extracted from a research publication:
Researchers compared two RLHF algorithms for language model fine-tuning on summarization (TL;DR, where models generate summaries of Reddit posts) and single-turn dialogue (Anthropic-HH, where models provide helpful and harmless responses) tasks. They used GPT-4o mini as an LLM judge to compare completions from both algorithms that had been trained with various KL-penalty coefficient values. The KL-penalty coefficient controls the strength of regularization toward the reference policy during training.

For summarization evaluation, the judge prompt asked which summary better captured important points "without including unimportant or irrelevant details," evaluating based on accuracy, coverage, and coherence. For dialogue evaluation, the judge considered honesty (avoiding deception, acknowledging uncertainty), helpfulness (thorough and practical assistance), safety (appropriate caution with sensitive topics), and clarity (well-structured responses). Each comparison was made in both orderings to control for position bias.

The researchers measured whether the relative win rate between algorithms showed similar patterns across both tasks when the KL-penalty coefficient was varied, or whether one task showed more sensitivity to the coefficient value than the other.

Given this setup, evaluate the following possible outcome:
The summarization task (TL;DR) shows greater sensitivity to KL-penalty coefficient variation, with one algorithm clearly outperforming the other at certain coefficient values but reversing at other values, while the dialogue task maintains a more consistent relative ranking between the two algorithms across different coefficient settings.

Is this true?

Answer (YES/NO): NO